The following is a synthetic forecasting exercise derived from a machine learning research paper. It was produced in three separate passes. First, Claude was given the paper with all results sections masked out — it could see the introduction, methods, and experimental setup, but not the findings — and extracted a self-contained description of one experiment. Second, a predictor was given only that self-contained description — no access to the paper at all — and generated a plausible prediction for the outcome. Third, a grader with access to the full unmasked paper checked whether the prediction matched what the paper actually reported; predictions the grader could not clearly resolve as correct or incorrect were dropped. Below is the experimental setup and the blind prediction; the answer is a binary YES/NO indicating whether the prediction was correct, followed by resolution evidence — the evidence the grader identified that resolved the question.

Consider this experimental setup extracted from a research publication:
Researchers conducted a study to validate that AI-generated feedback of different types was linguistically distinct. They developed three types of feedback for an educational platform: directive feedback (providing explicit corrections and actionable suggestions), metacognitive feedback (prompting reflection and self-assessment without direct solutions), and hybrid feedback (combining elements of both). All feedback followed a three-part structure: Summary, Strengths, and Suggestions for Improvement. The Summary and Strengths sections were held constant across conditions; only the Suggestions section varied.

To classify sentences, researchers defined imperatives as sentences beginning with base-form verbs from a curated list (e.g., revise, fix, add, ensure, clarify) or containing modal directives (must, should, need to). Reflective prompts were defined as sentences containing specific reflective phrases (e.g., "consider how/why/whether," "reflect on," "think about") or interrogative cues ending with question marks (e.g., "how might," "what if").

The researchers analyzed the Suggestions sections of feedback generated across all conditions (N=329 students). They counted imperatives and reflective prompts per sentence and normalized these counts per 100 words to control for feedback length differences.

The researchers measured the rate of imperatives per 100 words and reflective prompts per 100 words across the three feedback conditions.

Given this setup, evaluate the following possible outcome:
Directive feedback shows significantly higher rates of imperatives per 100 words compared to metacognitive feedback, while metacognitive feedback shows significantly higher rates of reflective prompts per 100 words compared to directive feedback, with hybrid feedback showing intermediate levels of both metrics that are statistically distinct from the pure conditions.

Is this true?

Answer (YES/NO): YES